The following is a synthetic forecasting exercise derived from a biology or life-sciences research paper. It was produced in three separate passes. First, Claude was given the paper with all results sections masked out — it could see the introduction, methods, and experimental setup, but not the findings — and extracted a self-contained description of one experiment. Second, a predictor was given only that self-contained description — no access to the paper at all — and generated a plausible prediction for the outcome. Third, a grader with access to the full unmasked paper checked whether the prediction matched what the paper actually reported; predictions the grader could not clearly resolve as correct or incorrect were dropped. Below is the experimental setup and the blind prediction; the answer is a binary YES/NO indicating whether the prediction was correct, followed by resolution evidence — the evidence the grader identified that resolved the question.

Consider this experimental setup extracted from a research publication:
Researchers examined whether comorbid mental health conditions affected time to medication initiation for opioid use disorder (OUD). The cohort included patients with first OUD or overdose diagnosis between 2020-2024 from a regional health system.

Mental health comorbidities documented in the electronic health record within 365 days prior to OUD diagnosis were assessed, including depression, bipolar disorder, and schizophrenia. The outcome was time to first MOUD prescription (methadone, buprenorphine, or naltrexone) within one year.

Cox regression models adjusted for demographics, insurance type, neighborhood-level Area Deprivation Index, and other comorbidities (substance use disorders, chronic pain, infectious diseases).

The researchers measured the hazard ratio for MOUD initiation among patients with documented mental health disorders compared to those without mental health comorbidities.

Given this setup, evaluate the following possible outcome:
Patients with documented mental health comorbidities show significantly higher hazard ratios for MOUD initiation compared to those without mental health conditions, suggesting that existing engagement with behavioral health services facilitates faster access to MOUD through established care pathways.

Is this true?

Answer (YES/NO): NO